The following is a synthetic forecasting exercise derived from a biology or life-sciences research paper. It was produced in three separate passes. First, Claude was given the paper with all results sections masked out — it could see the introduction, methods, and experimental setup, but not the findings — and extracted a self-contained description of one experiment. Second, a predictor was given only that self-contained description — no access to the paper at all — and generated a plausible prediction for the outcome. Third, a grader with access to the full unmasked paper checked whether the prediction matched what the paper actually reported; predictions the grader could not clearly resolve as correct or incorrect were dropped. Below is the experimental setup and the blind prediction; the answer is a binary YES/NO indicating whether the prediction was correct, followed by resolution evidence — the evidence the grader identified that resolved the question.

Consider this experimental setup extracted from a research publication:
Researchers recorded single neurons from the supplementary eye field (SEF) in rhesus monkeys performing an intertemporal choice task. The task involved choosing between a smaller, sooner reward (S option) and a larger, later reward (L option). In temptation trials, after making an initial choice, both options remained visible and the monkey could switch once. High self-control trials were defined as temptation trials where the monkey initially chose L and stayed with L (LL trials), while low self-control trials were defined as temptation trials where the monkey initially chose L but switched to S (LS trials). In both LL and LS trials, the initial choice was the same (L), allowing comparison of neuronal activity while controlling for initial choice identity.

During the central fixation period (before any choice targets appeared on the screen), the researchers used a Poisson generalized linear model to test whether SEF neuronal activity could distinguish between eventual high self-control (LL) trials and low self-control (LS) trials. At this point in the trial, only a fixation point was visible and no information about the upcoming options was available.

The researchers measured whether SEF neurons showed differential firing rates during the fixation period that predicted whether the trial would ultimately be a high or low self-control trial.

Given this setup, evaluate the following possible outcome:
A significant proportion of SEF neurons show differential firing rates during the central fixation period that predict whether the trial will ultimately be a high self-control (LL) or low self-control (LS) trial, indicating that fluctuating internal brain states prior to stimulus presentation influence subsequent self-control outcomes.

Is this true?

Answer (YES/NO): YES